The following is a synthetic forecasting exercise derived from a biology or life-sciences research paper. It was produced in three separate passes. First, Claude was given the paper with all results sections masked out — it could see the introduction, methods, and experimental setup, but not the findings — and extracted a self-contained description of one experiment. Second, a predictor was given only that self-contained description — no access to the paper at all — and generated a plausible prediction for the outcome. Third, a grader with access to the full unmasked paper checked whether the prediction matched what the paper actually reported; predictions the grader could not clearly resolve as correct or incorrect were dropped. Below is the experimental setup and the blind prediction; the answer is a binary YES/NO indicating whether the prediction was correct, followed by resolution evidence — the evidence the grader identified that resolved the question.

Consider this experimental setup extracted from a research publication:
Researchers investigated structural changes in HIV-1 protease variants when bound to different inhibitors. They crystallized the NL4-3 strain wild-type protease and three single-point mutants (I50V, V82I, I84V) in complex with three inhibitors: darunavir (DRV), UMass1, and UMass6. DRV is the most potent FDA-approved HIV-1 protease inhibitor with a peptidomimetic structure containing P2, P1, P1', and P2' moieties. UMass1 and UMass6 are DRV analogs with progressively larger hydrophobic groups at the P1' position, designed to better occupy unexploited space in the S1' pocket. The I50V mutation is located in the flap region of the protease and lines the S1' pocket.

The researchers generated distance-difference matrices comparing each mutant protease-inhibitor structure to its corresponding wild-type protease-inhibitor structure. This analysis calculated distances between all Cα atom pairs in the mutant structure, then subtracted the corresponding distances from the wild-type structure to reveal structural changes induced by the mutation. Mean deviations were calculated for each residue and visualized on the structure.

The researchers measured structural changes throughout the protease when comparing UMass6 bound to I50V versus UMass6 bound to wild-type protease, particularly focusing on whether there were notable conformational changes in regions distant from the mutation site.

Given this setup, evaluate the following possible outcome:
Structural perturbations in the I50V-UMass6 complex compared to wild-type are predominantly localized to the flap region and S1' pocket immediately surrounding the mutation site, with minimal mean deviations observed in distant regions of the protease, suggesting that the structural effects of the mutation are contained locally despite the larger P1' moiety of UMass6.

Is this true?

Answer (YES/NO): NO